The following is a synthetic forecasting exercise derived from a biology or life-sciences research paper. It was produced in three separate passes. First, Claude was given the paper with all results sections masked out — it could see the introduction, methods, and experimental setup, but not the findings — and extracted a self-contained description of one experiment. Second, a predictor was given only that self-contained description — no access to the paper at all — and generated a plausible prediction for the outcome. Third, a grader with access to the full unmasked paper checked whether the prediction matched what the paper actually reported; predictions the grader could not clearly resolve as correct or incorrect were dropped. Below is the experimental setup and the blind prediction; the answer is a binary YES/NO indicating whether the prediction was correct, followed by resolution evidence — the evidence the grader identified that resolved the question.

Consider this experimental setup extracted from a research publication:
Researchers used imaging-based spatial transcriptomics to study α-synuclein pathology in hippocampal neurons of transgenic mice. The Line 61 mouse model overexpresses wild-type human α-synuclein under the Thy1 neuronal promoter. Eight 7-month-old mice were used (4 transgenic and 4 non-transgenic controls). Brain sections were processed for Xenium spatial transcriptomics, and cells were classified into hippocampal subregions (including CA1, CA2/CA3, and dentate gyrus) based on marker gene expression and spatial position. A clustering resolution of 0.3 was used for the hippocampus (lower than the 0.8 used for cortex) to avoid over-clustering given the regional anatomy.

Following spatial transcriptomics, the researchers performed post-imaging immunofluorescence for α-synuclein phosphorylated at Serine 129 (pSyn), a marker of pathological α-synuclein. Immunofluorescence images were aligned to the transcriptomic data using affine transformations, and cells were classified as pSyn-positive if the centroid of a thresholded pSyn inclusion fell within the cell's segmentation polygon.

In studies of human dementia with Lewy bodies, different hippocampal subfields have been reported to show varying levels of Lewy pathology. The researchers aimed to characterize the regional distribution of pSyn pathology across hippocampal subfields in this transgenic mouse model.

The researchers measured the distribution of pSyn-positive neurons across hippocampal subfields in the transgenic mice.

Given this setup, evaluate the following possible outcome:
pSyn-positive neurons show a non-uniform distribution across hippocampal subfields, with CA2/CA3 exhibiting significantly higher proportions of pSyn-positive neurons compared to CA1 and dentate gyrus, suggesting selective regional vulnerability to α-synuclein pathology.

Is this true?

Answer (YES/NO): NO